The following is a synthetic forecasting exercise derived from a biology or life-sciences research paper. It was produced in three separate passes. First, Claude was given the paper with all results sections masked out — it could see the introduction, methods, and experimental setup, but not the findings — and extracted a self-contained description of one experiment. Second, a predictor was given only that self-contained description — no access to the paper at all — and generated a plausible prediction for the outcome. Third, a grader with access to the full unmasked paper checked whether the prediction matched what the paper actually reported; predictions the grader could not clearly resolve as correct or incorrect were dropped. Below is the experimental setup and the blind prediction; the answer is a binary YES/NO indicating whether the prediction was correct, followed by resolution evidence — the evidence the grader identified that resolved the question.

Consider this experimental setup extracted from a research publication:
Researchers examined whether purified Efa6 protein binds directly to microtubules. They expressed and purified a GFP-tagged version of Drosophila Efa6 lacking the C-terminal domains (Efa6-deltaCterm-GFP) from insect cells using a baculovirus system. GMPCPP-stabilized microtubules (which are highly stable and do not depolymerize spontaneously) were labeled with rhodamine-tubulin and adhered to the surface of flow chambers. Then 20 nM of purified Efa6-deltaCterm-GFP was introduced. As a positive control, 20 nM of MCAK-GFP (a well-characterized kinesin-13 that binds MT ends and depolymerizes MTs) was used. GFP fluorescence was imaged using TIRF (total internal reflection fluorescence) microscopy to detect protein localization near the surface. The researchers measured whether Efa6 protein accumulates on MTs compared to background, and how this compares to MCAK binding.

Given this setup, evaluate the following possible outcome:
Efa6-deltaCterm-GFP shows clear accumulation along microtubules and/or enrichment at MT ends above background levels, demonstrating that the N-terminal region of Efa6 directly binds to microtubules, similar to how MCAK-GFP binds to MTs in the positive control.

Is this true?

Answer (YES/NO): YES